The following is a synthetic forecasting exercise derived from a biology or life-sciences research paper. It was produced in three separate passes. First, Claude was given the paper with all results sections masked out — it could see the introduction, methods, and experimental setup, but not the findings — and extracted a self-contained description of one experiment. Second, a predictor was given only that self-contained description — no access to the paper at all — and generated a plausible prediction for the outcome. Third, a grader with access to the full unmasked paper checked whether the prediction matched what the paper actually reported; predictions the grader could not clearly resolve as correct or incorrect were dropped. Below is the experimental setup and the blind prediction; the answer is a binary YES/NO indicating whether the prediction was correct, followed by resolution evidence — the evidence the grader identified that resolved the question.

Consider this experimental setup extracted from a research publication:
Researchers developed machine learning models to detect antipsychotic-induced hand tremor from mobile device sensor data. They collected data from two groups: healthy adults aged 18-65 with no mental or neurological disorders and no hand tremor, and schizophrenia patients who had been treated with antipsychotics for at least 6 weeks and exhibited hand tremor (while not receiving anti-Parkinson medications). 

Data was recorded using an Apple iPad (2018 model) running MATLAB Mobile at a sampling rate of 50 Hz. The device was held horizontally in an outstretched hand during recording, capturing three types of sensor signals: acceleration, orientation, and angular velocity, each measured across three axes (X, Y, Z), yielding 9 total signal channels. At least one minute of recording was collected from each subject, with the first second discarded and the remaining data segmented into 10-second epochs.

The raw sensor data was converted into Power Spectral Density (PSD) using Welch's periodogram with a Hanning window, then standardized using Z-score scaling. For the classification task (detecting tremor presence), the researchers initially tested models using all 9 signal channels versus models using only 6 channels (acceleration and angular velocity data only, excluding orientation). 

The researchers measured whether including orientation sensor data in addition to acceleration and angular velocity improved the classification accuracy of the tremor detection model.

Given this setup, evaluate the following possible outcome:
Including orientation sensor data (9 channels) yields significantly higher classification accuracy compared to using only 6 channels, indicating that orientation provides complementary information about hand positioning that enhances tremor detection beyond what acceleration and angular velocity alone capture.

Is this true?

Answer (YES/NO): NO